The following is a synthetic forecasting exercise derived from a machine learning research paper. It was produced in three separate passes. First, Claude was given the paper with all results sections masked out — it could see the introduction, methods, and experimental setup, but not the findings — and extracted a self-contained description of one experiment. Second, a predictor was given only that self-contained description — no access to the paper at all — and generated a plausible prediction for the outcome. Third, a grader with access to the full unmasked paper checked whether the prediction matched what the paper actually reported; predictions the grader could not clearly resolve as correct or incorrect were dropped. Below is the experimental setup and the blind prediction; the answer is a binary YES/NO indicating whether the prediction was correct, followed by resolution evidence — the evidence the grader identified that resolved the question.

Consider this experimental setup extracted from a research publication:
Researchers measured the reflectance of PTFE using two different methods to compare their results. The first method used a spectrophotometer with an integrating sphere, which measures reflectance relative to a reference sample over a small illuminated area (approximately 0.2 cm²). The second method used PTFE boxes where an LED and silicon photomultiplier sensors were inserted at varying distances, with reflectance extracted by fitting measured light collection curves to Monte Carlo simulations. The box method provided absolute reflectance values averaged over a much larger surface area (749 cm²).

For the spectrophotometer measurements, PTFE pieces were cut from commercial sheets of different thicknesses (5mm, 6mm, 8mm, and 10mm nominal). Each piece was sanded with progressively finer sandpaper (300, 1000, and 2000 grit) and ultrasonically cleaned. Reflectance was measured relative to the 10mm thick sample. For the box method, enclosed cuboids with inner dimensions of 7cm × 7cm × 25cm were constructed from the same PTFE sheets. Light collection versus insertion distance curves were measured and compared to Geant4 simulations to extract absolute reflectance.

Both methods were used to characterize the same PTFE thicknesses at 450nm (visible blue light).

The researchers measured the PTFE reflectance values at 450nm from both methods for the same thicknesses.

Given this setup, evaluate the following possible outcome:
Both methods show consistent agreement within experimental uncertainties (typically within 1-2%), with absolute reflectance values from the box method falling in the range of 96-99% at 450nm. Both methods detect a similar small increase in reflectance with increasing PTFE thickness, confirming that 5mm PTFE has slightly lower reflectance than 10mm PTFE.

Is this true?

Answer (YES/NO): NO